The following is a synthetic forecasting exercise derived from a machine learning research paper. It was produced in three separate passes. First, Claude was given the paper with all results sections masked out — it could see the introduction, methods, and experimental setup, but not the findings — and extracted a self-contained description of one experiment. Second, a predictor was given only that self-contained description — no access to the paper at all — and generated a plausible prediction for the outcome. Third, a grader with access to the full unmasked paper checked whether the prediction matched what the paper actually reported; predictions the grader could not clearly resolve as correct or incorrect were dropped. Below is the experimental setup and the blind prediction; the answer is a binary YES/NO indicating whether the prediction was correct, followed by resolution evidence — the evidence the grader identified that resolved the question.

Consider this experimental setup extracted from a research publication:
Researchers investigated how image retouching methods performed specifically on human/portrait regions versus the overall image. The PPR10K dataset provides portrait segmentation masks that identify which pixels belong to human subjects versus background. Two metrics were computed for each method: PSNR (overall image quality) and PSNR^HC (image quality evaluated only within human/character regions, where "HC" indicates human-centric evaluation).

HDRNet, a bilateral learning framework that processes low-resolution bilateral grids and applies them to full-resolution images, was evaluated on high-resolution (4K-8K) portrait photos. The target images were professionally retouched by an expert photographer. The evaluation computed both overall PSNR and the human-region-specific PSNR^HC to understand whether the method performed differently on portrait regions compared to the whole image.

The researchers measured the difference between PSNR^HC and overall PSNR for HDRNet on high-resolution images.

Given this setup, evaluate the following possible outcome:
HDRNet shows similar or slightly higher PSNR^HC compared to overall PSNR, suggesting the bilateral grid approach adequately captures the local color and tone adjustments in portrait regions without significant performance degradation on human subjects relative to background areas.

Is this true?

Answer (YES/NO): NO